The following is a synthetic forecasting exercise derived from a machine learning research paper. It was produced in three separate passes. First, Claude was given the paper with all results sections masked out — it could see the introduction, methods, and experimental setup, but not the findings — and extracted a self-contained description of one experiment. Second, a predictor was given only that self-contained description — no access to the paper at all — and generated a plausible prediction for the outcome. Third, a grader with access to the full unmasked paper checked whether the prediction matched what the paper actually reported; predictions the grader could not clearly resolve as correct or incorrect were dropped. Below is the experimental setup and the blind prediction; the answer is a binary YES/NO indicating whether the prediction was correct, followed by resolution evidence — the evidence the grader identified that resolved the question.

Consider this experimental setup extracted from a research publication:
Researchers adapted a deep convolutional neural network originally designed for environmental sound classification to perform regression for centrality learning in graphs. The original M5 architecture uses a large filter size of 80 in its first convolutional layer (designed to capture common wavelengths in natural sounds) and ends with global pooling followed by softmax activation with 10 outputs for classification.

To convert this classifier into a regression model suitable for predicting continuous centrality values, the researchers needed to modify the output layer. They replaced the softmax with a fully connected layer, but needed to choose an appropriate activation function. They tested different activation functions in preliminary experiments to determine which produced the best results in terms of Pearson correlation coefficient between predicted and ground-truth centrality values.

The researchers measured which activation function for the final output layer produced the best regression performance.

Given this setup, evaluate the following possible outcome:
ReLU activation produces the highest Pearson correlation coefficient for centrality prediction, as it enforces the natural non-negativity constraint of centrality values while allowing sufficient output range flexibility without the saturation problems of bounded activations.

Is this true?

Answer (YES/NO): NO